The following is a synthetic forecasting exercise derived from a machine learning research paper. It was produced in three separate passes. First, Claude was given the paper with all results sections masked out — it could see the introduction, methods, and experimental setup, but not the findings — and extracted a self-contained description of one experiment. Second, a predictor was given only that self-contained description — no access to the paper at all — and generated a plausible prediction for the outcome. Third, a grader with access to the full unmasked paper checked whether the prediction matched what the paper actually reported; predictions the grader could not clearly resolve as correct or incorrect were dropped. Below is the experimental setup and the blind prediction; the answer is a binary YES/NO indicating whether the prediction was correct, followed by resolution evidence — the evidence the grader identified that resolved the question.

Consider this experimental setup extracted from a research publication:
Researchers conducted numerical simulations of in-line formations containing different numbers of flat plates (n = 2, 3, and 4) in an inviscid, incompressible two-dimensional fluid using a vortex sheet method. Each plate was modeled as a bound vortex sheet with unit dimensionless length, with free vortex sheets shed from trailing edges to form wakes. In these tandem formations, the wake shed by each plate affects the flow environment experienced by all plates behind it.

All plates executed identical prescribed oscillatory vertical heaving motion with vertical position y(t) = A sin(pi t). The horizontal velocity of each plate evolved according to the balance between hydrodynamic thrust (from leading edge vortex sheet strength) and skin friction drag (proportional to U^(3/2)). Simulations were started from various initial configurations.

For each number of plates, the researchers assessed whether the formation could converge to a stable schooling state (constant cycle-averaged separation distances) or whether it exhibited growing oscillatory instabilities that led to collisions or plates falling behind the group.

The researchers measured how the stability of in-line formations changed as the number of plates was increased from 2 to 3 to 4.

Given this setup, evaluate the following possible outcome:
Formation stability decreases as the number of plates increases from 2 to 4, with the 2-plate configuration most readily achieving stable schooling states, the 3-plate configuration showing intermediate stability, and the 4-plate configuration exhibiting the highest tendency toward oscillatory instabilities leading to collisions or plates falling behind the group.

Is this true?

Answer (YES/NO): YES